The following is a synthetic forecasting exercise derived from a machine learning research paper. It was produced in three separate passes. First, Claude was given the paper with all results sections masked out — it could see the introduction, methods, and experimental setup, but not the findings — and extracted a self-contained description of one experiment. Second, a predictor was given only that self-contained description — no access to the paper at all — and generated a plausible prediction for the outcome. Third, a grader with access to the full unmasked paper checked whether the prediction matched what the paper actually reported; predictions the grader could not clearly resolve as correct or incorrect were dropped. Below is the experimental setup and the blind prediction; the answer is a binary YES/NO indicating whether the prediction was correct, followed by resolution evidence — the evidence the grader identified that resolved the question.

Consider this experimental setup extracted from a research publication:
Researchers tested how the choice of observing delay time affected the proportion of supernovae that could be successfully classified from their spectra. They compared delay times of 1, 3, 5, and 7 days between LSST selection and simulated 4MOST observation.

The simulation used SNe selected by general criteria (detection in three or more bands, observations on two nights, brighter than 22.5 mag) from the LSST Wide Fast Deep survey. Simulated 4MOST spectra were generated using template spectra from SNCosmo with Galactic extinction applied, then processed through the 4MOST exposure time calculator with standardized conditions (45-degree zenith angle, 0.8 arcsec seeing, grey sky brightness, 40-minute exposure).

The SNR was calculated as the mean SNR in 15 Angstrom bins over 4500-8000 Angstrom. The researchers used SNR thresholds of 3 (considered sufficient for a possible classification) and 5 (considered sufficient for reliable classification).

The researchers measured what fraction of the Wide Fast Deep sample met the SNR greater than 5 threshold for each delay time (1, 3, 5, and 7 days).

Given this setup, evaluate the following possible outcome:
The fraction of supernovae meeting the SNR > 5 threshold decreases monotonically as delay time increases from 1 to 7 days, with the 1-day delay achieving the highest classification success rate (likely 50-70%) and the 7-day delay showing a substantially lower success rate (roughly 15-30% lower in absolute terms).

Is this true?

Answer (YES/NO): NO